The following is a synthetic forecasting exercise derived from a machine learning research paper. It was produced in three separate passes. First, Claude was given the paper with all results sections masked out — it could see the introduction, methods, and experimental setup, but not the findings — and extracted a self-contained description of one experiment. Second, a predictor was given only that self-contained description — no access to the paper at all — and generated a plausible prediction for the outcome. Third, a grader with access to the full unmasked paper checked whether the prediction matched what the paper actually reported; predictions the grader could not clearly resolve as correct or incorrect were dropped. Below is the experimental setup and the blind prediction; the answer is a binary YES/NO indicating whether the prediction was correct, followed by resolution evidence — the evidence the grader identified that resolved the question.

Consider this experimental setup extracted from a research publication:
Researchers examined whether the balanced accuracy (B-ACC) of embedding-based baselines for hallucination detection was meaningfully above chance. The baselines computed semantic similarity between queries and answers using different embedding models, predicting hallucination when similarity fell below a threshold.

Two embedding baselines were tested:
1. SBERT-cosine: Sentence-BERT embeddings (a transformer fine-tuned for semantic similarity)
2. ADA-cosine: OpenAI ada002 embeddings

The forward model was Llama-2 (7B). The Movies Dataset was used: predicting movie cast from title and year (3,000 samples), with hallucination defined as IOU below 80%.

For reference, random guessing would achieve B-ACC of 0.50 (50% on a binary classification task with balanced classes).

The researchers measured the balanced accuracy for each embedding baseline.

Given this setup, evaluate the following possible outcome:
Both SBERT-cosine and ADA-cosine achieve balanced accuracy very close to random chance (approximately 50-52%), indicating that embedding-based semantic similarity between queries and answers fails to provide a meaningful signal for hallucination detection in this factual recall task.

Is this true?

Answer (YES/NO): YES